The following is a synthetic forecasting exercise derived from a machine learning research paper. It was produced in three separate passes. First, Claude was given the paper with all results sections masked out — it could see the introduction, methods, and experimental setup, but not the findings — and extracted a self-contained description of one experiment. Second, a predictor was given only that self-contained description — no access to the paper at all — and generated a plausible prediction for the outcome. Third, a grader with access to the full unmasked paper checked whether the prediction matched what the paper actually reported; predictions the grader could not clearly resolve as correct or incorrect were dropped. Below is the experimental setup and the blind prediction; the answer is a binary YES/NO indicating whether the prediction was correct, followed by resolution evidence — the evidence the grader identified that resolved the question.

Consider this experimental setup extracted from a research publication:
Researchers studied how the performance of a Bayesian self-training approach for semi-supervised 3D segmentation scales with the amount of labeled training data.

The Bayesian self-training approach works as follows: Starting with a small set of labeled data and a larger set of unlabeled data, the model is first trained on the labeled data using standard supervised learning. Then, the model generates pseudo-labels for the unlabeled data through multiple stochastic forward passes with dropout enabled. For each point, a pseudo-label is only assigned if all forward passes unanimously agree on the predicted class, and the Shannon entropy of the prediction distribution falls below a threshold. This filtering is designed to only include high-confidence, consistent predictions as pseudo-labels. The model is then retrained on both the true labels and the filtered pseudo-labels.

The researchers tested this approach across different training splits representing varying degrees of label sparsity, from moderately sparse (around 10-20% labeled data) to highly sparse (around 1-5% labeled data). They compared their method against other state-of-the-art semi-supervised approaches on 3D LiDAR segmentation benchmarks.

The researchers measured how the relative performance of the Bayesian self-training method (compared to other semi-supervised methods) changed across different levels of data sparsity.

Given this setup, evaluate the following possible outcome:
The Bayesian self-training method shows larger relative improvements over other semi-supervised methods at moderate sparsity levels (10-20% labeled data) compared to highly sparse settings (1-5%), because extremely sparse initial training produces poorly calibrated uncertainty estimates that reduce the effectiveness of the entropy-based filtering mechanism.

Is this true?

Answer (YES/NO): NO